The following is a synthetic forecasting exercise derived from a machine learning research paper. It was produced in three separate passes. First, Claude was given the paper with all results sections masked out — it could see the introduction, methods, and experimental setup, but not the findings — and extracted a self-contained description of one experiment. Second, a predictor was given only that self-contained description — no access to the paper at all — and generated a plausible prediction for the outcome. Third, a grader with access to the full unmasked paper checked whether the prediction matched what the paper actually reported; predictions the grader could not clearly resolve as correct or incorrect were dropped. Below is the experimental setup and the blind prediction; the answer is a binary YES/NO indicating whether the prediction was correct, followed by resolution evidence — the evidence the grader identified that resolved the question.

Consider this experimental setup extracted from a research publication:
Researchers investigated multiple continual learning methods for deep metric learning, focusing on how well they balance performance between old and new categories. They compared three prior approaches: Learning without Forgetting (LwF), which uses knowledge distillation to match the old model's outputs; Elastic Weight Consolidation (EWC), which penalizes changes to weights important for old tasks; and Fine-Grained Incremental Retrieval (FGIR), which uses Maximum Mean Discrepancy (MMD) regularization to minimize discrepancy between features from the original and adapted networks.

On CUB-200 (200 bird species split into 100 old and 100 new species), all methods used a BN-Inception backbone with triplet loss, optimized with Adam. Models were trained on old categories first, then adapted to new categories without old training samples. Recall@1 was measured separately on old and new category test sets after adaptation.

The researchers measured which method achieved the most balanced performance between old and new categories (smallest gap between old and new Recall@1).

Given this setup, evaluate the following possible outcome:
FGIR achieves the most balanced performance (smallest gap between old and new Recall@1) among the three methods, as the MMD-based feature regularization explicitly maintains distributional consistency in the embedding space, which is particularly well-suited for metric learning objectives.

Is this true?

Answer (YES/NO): YES